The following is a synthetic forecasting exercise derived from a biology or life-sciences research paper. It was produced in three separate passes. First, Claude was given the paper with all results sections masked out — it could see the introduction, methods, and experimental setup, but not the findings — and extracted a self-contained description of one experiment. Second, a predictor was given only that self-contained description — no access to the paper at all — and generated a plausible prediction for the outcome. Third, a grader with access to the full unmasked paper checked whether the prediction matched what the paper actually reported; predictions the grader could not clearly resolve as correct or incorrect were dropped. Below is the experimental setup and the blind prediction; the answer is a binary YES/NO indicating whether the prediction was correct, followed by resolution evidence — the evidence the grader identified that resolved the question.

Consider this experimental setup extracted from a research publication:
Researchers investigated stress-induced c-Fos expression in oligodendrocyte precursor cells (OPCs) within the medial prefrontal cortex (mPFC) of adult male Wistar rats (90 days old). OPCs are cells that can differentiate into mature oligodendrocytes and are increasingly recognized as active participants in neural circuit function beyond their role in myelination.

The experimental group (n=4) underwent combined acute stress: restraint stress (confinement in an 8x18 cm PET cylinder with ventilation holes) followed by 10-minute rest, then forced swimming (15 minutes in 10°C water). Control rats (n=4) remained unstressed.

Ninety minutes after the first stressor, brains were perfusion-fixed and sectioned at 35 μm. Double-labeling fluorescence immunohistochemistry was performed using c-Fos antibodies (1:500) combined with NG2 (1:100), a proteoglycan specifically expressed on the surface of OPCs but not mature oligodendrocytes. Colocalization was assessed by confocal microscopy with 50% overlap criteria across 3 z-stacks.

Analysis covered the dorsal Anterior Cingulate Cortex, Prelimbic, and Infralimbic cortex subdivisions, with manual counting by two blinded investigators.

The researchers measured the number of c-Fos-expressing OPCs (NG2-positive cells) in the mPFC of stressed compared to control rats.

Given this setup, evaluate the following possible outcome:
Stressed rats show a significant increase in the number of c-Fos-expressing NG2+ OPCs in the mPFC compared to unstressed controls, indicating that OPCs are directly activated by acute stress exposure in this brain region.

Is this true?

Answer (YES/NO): YES